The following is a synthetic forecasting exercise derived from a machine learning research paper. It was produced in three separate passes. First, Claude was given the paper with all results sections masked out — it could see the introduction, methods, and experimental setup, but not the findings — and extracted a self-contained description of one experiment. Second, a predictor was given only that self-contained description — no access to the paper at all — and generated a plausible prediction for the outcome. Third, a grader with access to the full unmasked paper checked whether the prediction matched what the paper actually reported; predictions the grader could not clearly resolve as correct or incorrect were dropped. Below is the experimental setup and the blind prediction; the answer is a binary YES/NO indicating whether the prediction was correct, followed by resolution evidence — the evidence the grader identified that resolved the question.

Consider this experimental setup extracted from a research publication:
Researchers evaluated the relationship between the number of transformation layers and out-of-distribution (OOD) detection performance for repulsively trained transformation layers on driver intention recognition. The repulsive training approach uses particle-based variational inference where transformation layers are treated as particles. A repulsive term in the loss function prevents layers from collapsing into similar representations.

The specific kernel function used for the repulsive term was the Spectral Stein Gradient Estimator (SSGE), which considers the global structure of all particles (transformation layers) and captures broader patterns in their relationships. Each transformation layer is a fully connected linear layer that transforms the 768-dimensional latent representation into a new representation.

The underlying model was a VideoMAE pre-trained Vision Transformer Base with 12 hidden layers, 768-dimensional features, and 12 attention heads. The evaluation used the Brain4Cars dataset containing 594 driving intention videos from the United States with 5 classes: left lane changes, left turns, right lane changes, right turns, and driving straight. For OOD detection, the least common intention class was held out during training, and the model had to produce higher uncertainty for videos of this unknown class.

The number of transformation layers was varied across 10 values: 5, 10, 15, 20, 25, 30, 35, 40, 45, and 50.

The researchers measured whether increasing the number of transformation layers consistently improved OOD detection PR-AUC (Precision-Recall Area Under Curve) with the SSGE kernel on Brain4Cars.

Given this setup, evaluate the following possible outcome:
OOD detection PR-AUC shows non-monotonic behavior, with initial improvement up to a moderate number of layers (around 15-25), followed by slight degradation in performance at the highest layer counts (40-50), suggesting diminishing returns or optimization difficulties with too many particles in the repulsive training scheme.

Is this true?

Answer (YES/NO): NO